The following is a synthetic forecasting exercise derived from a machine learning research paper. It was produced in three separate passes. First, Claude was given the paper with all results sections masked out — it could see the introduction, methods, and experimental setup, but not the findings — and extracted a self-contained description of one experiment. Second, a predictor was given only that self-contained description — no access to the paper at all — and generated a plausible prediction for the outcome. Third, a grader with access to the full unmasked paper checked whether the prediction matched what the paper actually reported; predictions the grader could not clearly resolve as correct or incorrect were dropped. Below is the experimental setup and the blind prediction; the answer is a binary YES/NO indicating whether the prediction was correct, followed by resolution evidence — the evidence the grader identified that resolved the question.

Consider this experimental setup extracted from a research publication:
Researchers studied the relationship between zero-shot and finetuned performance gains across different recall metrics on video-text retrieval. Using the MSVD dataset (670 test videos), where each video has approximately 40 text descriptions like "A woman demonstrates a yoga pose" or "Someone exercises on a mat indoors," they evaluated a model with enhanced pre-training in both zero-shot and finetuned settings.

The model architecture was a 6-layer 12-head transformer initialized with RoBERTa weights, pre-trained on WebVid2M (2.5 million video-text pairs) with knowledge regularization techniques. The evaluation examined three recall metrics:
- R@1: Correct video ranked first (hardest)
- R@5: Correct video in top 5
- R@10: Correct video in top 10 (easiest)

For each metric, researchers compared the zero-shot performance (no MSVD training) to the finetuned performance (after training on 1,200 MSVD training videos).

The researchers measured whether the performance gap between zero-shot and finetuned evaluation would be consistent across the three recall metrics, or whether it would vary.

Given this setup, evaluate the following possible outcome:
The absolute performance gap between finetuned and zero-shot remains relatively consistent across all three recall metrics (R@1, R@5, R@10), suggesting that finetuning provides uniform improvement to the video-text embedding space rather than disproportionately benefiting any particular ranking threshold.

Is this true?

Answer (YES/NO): NO